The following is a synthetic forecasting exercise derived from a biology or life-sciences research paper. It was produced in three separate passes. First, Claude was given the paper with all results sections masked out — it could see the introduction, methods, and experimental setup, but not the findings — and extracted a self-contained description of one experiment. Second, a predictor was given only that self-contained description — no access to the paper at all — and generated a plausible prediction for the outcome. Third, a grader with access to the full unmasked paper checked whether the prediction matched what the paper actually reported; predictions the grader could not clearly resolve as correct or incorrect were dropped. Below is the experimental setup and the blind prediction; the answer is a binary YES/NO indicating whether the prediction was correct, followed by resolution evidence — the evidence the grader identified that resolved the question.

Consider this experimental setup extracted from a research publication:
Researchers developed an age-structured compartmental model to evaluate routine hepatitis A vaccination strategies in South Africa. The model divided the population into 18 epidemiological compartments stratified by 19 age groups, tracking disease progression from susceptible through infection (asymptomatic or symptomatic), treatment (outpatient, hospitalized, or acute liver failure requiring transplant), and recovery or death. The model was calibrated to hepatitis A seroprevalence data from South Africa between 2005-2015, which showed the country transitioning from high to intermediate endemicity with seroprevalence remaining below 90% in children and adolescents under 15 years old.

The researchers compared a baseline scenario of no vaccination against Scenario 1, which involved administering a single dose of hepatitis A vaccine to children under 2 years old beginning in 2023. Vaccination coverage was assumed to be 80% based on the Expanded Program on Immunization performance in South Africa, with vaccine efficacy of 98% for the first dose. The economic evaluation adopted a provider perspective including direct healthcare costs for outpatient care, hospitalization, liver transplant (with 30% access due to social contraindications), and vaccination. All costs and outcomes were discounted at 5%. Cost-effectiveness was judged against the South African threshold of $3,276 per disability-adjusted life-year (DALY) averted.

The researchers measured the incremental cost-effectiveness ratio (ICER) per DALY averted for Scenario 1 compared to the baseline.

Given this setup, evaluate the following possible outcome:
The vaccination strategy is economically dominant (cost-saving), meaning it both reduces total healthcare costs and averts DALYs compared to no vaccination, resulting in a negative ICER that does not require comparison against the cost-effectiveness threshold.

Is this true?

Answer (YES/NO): NO